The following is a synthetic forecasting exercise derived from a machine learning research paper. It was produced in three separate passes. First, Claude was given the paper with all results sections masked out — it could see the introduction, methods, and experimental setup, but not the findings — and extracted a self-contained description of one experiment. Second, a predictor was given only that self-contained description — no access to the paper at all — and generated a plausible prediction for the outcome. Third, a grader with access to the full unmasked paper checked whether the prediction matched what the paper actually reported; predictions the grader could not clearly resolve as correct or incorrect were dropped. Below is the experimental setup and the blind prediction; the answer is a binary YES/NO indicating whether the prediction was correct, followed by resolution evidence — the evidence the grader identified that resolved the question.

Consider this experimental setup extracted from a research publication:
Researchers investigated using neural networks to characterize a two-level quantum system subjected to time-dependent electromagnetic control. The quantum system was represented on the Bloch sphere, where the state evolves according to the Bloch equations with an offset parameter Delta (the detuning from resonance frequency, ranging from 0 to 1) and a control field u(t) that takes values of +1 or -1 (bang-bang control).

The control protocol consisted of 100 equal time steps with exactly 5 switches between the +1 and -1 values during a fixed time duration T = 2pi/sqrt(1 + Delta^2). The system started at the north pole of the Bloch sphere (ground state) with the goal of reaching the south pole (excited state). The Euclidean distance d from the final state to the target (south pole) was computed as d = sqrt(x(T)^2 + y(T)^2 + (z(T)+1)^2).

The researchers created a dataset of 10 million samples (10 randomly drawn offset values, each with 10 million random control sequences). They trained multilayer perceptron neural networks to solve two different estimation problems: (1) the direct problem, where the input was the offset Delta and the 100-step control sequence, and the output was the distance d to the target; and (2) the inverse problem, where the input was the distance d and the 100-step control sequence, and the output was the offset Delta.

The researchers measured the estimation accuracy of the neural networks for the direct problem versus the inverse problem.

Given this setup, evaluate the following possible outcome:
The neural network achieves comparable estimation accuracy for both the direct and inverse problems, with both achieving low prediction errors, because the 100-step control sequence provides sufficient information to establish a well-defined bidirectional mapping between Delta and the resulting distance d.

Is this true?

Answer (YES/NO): NO